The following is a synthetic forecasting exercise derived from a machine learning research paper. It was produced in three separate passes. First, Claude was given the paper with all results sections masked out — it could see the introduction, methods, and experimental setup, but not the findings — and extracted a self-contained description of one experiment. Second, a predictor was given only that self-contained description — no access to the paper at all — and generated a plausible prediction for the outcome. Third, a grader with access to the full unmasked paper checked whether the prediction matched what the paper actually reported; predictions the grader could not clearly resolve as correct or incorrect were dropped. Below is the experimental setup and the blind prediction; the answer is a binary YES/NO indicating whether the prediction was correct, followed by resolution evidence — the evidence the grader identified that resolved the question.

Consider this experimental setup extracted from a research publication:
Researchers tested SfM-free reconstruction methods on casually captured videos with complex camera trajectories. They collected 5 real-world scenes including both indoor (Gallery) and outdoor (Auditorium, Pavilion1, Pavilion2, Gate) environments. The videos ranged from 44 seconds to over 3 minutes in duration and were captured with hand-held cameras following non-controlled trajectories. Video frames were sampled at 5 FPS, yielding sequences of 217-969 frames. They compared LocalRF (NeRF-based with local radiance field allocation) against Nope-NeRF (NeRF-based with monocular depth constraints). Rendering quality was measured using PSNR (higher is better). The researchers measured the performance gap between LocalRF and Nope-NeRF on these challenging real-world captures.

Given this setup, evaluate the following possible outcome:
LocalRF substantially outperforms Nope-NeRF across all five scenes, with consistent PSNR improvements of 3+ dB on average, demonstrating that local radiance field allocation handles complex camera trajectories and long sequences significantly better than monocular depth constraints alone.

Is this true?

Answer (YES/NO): YES